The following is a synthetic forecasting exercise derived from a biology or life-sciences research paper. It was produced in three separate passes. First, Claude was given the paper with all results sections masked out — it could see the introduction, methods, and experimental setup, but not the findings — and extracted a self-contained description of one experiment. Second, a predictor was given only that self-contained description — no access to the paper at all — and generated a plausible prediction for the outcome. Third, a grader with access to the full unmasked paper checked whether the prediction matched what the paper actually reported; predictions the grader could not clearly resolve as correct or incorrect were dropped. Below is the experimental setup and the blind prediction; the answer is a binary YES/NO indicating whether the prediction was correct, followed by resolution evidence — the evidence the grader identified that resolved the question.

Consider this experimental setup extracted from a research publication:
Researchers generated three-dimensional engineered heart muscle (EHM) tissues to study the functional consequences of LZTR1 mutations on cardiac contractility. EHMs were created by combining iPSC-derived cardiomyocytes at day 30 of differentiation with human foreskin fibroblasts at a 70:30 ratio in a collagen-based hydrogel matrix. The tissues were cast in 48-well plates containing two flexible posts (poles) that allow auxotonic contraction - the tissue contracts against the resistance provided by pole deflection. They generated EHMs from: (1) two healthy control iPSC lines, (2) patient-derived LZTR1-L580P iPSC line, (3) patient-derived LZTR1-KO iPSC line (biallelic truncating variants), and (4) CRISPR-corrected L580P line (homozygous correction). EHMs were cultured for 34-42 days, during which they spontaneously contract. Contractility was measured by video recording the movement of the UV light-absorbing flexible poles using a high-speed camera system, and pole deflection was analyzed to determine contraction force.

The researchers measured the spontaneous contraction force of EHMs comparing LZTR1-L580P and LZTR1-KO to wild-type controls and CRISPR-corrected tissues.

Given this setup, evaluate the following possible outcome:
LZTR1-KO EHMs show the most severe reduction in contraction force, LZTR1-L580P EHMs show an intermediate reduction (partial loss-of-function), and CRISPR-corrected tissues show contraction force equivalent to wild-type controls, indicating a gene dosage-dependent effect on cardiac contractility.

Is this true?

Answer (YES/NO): NO